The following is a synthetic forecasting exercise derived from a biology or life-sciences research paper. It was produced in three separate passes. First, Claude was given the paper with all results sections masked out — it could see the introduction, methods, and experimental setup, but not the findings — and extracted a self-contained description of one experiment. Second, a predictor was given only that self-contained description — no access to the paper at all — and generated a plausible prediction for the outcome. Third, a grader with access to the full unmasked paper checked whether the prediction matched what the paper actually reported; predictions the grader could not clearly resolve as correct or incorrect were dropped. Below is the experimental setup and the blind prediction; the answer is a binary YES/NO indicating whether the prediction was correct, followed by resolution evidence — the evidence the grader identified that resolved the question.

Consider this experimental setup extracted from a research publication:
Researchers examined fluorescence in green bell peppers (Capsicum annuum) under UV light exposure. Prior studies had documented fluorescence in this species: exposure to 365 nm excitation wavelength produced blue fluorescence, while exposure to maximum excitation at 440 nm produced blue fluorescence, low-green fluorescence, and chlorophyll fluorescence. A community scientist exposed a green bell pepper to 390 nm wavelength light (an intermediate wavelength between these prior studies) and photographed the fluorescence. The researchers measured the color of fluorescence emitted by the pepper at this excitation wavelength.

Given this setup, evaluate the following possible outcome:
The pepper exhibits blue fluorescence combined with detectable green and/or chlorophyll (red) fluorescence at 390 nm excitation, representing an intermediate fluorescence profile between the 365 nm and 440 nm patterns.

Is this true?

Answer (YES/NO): NO